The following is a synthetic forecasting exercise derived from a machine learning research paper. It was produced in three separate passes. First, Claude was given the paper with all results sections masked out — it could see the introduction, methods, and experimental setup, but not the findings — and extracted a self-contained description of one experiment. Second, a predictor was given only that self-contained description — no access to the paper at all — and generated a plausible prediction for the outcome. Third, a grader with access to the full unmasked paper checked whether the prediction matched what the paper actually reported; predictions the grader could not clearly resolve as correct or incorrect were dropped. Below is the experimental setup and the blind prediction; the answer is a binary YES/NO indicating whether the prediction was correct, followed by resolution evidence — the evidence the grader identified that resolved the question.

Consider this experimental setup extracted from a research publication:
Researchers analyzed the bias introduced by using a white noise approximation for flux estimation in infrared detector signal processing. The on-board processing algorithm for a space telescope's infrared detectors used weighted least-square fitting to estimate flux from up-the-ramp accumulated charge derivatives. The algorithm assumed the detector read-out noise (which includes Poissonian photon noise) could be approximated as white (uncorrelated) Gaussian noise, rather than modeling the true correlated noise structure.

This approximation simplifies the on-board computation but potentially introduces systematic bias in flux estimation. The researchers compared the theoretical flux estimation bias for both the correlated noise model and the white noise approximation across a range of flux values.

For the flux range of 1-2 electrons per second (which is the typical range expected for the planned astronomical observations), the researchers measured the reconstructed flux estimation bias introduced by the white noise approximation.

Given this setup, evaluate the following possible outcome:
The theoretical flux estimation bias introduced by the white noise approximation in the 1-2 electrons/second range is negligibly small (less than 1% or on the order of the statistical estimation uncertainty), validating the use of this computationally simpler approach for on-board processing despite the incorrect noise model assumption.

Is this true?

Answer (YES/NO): YES